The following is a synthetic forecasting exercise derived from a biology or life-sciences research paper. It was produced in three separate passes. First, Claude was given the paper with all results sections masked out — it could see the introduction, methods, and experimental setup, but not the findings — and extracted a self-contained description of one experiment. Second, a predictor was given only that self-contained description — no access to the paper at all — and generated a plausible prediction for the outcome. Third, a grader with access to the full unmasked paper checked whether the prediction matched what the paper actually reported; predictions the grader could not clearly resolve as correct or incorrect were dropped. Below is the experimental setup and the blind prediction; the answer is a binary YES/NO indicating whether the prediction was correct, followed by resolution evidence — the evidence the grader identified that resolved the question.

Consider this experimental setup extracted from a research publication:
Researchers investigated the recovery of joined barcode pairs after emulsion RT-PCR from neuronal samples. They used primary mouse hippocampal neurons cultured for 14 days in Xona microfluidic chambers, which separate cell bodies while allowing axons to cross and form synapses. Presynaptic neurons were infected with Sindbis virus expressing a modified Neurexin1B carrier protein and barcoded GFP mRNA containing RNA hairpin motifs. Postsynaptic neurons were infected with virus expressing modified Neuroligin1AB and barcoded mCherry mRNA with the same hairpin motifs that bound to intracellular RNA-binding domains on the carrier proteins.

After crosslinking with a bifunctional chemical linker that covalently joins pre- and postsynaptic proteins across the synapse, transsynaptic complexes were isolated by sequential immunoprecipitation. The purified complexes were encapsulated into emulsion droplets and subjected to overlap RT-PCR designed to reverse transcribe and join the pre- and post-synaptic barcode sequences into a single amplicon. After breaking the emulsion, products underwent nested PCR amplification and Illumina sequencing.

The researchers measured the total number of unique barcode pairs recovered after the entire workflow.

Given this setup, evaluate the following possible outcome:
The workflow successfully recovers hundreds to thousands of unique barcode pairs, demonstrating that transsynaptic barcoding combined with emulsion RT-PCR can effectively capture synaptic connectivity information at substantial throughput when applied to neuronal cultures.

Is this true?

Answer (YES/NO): NO